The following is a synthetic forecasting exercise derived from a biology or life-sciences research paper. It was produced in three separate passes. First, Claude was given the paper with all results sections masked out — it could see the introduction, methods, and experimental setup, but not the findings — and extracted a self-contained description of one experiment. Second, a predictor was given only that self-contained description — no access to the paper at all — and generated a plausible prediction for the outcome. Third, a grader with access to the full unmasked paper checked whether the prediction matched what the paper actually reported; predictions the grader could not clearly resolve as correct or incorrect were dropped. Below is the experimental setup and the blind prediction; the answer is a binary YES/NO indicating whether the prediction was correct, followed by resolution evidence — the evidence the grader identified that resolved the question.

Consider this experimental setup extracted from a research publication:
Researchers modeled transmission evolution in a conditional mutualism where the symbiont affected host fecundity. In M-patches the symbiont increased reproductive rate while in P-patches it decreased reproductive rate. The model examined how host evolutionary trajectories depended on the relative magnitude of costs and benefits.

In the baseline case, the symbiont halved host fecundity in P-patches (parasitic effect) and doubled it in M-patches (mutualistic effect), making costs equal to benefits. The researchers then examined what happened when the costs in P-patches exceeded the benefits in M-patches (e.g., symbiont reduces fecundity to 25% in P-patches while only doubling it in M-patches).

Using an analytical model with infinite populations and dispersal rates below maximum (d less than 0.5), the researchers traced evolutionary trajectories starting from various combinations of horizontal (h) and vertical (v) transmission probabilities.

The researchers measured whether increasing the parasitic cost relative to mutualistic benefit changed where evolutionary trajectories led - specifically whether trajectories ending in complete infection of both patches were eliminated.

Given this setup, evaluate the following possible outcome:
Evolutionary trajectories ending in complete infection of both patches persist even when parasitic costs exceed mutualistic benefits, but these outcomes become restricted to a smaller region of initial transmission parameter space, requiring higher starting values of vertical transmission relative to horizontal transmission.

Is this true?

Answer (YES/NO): NO